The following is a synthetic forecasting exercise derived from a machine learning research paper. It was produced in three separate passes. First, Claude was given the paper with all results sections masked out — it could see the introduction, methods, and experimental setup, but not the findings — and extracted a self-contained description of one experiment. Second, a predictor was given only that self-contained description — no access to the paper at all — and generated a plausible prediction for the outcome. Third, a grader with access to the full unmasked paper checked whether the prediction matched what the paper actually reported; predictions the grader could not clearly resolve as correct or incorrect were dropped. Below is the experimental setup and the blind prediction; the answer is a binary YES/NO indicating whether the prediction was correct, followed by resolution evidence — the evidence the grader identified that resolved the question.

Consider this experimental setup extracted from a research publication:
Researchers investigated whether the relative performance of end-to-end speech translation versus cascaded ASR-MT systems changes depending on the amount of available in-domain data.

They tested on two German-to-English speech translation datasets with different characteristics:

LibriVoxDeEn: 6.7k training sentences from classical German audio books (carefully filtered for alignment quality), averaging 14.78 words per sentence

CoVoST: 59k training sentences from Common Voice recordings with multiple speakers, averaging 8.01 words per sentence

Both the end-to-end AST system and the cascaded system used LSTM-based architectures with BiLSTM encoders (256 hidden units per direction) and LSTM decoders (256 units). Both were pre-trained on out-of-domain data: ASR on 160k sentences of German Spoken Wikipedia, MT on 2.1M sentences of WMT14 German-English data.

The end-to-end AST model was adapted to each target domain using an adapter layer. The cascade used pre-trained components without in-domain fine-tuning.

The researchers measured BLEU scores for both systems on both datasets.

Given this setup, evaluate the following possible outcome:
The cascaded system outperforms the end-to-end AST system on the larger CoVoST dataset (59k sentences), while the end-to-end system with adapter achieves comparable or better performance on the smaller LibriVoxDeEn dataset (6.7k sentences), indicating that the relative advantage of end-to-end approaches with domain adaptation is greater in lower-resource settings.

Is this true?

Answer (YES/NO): YES